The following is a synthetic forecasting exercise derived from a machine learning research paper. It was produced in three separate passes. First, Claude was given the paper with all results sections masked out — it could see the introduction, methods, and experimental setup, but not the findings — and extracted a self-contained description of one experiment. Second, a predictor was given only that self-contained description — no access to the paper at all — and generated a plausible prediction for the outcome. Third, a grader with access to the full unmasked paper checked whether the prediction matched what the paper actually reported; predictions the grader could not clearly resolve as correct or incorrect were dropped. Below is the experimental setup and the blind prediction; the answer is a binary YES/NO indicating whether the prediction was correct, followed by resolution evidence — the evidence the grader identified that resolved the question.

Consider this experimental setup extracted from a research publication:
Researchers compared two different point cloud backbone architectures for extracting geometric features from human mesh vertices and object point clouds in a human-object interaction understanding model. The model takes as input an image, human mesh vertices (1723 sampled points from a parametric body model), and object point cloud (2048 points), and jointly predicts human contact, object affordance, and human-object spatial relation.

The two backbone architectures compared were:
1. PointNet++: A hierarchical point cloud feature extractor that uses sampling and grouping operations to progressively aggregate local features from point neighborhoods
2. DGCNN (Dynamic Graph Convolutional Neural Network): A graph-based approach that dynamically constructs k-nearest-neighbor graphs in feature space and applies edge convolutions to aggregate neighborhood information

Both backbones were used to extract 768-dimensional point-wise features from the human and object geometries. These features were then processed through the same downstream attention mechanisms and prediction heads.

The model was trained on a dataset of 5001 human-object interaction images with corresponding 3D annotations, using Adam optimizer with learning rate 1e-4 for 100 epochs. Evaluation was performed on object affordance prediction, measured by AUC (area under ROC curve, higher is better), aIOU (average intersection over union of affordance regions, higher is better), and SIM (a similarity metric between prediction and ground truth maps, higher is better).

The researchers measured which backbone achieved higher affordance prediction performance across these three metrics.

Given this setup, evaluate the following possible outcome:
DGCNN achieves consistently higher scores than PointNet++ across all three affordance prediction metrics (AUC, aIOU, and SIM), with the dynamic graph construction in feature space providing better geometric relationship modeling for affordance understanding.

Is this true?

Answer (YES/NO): YES